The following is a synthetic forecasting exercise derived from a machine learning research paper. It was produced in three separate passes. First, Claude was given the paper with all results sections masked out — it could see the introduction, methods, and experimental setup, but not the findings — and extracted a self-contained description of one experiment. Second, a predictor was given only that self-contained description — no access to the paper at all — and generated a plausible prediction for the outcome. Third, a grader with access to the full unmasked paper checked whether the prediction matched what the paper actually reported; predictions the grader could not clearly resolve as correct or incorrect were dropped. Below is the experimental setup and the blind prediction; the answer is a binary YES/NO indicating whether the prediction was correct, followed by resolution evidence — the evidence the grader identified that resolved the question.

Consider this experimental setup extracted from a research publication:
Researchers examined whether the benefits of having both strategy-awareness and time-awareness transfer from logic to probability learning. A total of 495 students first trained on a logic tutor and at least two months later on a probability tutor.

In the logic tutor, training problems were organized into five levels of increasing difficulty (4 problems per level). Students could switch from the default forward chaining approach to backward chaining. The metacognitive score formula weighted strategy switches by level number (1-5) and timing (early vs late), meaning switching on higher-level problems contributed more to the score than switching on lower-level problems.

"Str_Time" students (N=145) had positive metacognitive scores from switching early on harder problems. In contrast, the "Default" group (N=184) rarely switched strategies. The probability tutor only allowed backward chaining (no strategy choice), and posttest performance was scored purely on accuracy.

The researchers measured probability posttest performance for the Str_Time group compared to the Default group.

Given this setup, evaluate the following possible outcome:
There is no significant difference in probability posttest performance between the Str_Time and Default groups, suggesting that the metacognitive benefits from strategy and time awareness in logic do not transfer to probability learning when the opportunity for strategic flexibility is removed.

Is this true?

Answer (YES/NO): NO